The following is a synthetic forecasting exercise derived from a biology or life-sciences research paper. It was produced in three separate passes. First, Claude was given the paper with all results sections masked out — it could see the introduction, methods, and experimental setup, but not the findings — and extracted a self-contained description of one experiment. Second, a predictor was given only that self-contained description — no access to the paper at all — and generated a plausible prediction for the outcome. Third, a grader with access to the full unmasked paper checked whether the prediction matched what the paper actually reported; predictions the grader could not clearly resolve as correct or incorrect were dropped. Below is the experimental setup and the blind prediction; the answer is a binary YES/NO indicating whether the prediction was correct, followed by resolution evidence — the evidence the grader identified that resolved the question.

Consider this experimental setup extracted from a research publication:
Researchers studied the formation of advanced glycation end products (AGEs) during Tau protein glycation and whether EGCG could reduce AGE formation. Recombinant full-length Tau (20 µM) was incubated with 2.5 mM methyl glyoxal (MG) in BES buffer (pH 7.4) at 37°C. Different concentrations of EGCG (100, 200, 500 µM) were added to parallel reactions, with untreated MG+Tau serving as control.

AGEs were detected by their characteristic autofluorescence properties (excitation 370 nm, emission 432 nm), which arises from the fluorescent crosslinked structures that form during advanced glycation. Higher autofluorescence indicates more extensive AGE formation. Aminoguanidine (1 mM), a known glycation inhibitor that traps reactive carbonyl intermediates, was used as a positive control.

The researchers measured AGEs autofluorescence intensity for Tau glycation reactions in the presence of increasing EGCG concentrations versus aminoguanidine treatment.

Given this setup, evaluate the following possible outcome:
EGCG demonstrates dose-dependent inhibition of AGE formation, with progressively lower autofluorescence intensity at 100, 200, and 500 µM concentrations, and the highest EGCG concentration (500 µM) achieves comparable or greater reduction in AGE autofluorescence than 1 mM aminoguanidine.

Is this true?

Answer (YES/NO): YES